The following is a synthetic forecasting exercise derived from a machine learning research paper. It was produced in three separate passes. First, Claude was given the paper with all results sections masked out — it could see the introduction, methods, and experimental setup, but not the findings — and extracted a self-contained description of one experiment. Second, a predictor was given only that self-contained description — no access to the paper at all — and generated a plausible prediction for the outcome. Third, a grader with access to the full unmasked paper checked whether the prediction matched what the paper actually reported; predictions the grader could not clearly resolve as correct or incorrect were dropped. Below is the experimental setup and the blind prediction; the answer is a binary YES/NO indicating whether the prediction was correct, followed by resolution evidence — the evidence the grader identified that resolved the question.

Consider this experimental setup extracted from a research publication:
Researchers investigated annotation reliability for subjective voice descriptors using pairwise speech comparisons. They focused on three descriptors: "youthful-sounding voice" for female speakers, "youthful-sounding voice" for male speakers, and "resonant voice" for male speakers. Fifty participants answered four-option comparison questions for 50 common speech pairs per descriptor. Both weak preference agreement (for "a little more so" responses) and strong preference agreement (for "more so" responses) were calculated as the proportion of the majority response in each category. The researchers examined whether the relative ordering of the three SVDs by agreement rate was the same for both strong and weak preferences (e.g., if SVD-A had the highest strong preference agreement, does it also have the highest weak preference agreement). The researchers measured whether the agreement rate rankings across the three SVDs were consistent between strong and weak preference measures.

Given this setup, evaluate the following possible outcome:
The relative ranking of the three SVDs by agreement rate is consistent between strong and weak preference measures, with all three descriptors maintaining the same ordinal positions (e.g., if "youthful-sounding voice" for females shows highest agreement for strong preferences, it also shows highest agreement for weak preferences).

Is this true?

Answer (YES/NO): YES